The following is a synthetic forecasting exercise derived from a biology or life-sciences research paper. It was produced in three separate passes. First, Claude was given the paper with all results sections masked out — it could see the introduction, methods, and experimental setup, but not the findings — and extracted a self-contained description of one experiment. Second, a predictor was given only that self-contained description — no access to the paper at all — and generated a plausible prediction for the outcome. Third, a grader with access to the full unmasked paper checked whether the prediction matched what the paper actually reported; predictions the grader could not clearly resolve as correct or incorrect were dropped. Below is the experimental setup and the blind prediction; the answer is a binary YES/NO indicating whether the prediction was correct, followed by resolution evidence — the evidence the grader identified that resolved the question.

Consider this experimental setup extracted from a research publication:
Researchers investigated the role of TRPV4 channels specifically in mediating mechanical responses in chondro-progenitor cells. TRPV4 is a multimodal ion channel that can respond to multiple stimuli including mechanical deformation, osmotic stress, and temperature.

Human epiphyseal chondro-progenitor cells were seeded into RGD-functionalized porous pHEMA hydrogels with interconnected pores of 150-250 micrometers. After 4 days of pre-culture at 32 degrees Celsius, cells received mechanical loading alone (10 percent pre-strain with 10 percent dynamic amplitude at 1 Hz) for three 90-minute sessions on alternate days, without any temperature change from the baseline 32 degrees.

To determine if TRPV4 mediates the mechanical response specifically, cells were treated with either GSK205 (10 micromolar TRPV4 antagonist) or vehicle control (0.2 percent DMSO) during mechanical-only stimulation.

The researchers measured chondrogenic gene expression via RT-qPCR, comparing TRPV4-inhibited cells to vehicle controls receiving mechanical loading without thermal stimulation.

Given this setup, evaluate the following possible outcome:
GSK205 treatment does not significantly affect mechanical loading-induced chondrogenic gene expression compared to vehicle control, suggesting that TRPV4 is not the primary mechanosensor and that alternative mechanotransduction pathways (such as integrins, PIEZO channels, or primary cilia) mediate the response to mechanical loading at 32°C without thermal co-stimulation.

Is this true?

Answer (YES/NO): NO